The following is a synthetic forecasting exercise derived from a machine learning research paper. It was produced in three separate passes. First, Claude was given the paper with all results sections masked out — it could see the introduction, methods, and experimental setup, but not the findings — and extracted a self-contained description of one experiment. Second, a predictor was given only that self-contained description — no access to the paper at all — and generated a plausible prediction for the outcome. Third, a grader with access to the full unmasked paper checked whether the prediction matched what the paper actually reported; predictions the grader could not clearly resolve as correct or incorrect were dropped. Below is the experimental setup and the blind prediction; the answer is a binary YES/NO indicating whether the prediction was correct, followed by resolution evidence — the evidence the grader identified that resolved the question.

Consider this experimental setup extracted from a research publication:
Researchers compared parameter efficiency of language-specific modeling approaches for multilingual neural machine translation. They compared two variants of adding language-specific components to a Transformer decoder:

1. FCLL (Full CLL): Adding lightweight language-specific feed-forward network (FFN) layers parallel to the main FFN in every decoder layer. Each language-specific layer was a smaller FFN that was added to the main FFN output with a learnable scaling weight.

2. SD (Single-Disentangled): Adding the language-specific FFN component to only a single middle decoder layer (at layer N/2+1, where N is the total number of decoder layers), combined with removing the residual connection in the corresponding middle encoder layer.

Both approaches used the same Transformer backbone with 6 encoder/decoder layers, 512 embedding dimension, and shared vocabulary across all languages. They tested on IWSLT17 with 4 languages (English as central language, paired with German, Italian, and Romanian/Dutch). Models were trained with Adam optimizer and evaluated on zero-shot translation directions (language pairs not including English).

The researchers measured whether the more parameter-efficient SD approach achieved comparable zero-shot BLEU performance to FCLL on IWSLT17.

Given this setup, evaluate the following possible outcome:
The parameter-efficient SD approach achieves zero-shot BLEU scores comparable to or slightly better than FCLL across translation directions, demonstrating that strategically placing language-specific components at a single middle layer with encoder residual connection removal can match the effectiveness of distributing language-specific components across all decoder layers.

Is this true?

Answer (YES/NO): YES